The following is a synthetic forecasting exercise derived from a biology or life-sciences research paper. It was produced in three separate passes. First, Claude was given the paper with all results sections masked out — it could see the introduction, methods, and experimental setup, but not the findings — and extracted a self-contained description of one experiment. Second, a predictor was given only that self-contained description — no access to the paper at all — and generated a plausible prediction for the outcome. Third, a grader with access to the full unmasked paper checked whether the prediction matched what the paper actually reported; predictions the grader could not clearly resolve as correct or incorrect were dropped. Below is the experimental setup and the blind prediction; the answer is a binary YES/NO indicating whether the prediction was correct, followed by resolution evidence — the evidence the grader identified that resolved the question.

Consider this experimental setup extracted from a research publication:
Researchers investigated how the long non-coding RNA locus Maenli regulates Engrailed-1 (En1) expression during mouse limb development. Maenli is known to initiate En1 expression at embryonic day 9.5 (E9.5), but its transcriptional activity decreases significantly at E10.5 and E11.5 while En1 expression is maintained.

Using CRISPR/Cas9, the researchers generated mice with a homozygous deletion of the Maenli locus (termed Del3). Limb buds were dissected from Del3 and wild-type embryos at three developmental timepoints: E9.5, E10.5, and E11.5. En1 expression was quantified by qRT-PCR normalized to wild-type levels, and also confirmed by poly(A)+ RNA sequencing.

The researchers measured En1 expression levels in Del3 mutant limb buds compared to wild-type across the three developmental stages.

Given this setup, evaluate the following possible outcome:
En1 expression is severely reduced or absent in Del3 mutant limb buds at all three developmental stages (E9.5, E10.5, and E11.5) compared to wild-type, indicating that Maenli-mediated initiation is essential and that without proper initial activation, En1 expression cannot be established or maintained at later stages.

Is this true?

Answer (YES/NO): NO